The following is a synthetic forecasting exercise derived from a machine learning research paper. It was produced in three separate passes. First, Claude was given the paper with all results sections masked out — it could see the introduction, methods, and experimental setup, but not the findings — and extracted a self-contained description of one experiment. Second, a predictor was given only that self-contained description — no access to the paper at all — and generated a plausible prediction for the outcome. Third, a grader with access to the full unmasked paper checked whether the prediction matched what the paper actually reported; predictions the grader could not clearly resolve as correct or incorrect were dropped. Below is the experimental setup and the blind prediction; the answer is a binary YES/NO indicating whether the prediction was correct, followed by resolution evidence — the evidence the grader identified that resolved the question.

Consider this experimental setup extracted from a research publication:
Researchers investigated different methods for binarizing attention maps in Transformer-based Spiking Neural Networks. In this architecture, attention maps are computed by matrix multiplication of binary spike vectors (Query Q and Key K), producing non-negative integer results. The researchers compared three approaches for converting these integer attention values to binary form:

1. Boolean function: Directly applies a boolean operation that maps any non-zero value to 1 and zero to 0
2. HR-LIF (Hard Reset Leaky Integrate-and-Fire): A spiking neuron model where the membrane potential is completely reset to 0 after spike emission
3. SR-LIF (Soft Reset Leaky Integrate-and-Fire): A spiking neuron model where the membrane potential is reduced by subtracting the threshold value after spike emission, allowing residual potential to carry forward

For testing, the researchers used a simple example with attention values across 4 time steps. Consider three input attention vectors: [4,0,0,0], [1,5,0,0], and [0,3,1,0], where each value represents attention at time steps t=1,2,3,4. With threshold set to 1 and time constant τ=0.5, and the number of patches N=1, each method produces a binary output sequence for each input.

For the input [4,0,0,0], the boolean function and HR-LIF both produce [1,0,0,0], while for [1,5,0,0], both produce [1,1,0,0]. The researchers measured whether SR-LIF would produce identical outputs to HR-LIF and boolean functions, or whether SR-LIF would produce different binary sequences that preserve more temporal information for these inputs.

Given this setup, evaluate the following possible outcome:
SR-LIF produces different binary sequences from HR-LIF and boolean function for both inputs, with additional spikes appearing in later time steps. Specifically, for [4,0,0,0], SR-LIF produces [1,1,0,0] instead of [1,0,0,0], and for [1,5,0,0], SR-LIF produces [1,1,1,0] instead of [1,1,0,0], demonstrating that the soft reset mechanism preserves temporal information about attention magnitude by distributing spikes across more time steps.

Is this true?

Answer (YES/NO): YES